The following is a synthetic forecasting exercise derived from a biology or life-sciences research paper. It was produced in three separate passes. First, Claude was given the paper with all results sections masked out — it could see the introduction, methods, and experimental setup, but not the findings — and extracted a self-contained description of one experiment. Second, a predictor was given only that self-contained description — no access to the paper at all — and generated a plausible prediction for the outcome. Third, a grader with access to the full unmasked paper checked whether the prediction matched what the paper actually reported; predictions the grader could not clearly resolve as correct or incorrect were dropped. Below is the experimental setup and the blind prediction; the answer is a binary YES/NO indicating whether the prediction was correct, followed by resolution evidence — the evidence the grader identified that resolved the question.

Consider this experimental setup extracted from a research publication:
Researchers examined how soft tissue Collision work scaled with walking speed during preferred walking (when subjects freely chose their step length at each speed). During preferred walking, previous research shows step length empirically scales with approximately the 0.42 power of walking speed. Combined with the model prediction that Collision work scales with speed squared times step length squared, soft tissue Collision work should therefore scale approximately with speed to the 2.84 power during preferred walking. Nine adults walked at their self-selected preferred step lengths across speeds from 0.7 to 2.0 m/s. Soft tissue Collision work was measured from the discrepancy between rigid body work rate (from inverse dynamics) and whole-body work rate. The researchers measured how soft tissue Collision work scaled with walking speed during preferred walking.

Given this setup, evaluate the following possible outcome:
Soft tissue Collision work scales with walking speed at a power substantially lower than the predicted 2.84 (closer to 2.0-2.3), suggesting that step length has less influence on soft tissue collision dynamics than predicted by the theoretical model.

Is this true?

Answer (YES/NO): NO